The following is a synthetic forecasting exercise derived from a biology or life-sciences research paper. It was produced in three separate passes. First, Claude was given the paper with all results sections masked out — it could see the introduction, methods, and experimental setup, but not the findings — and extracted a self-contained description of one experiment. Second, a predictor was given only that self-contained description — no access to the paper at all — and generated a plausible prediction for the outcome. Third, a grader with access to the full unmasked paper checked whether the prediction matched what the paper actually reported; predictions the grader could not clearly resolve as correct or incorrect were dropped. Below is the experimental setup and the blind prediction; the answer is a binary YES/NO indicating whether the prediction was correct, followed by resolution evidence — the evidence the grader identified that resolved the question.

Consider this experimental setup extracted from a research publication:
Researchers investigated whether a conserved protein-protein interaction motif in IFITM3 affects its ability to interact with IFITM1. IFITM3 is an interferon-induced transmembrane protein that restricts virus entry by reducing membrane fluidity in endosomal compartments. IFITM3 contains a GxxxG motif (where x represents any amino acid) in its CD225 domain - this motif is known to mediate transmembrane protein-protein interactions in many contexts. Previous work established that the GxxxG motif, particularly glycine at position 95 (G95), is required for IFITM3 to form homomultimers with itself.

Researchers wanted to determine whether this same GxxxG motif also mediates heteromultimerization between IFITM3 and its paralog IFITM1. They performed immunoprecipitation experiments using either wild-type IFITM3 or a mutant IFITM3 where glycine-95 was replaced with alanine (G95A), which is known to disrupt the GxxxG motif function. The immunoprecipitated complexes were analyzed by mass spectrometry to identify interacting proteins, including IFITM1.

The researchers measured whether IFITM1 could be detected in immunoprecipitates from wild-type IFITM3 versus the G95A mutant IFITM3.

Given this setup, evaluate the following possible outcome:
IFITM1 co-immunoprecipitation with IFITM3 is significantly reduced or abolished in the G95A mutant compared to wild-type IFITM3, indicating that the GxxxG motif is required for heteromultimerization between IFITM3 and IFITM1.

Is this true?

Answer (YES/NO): YES